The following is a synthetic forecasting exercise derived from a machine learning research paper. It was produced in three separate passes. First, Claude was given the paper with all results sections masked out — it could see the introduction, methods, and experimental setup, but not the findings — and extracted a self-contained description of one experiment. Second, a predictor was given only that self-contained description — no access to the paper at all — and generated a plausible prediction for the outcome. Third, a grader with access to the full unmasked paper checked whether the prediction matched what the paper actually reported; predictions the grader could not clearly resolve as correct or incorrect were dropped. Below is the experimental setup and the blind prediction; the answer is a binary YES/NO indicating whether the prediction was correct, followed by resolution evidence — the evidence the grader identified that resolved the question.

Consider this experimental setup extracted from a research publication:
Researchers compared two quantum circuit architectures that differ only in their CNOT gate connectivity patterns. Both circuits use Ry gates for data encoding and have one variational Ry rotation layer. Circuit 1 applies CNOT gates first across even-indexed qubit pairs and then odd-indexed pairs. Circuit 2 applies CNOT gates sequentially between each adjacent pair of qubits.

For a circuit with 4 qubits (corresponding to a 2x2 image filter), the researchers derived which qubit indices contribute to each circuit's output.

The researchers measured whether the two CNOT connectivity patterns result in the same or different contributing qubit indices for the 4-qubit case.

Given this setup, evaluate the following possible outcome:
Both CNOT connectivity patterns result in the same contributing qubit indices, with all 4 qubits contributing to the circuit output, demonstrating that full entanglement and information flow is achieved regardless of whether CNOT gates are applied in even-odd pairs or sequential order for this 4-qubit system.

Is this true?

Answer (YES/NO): NO